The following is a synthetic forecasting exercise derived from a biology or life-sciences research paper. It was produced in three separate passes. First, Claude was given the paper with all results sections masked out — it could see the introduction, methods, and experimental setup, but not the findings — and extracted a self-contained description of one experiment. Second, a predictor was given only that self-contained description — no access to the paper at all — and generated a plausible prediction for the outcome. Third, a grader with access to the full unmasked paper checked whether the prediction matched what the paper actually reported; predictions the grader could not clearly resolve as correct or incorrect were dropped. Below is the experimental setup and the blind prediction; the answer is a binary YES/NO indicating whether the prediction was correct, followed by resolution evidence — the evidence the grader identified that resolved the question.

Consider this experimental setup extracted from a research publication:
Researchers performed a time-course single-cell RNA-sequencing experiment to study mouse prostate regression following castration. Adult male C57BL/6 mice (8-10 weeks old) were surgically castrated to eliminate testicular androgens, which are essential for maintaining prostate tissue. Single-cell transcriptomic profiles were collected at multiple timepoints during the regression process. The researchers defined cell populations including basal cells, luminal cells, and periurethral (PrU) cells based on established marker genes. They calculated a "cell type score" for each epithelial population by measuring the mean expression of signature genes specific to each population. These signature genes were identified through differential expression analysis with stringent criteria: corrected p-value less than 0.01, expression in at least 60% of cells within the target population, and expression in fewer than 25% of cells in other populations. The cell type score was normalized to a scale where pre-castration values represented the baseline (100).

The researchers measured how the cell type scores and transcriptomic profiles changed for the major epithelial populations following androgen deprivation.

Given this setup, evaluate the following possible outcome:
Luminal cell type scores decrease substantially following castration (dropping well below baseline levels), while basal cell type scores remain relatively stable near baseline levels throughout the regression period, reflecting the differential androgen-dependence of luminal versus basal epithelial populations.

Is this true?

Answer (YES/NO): NO